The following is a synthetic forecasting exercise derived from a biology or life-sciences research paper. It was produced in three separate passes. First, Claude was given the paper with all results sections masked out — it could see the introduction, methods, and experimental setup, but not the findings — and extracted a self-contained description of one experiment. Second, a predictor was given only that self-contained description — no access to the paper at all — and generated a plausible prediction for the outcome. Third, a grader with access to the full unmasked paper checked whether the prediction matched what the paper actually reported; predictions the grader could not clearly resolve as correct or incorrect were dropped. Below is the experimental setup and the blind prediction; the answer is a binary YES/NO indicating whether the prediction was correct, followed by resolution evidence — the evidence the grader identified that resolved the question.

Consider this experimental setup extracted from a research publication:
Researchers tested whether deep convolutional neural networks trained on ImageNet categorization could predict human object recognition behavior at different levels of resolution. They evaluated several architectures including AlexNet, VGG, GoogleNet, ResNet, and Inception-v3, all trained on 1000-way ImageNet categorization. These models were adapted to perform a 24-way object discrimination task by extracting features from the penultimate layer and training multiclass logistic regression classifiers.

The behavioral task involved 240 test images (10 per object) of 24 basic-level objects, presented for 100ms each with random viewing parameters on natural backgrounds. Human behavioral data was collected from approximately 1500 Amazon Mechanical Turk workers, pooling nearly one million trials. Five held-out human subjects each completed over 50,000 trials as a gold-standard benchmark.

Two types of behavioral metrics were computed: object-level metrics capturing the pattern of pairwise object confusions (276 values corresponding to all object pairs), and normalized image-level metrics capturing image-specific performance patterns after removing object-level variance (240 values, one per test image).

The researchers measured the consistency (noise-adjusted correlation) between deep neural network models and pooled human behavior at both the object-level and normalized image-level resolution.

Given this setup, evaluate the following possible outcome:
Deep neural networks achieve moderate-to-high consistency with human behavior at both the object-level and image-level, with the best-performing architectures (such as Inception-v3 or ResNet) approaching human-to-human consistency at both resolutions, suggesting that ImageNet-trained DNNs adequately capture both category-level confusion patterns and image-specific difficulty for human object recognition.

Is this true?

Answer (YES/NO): NO